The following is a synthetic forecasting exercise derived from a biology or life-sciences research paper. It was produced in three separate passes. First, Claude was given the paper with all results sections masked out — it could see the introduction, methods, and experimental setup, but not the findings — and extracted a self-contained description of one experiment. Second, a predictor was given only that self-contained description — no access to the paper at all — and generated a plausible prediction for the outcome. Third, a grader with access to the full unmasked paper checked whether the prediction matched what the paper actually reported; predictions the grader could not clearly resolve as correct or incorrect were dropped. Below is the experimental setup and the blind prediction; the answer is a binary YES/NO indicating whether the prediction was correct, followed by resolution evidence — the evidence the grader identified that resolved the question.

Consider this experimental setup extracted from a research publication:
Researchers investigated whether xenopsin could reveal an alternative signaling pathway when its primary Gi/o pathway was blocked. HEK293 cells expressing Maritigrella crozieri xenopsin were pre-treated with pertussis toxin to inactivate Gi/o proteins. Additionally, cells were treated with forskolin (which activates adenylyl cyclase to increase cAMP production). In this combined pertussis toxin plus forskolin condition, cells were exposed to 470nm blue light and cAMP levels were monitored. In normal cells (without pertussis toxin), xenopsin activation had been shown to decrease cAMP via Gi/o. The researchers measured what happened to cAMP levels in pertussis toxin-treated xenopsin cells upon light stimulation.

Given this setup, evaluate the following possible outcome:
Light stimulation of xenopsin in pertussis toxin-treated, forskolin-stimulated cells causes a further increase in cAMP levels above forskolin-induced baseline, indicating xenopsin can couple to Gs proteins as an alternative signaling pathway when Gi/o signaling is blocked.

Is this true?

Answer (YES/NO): NO